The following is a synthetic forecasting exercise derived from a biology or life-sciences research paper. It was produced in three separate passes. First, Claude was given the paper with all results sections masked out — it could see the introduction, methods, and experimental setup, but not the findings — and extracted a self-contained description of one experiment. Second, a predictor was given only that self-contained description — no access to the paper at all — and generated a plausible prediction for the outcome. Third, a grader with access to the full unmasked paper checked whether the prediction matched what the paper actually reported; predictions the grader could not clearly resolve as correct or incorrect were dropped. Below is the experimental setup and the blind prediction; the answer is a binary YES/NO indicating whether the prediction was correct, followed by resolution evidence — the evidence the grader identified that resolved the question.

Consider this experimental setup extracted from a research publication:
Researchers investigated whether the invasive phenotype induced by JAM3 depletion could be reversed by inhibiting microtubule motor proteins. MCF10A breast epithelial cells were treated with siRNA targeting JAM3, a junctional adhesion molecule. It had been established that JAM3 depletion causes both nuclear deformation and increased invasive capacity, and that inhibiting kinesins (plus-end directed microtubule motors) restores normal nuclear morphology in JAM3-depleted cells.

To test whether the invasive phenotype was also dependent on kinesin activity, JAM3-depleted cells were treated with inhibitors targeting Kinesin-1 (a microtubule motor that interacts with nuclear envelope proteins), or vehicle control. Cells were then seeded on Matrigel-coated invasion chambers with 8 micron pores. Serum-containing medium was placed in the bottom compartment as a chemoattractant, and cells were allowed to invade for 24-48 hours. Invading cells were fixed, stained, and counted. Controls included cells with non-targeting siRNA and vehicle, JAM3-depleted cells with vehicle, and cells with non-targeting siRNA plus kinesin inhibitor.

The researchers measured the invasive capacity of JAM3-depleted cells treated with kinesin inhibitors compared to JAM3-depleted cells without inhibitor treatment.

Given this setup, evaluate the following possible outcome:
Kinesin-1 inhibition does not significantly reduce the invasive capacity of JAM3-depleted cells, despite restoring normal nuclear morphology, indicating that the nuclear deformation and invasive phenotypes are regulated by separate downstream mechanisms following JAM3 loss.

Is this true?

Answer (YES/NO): NO